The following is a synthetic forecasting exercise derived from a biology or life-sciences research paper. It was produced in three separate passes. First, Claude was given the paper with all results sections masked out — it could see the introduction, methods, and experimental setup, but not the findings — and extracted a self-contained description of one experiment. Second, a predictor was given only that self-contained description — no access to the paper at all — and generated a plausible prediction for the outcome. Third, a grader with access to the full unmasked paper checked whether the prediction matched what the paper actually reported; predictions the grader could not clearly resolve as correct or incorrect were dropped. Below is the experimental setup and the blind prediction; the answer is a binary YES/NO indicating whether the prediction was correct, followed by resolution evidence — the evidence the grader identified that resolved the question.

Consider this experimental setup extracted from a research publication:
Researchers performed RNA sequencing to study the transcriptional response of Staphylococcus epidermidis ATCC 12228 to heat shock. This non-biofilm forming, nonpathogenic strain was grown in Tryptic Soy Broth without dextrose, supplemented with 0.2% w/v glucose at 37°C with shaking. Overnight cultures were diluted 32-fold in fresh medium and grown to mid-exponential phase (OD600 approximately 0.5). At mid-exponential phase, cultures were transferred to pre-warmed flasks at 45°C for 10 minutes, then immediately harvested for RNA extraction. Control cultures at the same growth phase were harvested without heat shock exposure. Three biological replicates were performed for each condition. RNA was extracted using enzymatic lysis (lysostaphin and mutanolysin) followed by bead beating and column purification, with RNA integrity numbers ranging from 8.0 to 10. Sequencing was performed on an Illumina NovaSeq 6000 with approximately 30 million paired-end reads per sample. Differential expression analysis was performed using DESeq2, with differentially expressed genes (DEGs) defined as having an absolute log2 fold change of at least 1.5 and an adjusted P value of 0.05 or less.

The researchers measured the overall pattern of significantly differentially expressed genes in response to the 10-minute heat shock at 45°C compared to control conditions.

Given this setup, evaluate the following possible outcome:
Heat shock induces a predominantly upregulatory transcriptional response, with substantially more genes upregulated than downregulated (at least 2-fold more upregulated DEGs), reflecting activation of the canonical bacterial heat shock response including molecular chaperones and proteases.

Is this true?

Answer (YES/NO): NO